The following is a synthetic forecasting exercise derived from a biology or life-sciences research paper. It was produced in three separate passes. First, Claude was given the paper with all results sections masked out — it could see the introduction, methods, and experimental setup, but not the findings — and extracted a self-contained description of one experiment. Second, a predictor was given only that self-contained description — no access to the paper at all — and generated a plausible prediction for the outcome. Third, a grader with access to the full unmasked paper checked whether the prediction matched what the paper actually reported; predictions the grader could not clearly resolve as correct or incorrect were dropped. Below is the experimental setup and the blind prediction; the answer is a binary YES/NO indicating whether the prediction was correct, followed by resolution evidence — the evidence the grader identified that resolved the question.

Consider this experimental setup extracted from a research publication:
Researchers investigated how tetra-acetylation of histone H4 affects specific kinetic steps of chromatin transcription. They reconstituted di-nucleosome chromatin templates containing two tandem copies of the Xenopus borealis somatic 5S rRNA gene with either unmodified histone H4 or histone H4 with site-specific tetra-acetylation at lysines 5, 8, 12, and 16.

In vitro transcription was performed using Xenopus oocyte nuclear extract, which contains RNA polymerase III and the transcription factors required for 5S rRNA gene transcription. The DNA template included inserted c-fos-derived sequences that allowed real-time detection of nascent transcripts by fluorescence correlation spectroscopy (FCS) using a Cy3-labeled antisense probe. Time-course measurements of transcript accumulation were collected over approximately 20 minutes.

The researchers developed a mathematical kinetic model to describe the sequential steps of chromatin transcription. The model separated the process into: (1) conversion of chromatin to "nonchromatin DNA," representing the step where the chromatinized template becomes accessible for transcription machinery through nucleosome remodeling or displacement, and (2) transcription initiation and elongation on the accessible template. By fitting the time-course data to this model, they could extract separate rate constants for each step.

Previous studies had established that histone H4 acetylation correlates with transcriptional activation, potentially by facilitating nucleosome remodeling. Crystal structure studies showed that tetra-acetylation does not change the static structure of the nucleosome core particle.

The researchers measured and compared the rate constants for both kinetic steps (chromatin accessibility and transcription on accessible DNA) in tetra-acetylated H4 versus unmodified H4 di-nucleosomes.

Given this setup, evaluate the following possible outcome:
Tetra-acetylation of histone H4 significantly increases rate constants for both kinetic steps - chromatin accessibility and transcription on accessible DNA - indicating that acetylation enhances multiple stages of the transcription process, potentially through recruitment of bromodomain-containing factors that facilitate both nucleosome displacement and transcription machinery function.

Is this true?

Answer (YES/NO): NO